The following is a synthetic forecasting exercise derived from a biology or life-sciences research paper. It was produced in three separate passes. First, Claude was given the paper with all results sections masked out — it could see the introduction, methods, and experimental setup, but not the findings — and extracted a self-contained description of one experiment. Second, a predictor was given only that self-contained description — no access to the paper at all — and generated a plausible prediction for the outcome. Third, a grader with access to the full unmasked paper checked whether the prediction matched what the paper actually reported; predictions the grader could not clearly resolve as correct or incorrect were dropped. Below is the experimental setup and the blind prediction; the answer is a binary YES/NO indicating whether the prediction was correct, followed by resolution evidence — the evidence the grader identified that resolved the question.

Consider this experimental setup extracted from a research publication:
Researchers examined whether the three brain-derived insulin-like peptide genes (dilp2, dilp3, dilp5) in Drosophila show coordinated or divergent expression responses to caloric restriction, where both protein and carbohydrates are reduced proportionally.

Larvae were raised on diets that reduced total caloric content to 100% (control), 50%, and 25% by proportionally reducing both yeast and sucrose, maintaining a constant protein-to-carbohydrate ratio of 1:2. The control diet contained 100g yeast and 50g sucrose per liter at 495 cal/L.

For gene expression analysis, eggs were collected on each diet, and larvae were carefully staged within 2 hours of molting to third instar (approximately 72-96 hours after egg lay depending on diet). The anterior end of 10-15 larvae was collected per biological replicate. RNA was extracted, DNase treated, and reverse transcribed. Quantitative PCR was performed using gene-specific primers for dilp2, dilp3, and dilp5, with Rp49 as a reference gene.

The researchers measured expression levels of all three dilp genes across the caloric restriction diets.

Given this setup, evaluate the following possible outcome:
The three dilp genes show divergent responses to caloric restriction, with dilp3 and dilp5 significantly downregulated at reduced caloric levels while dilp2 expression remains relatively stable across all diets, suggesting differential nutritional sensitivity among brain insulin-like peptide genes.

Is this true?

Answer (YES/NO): NO